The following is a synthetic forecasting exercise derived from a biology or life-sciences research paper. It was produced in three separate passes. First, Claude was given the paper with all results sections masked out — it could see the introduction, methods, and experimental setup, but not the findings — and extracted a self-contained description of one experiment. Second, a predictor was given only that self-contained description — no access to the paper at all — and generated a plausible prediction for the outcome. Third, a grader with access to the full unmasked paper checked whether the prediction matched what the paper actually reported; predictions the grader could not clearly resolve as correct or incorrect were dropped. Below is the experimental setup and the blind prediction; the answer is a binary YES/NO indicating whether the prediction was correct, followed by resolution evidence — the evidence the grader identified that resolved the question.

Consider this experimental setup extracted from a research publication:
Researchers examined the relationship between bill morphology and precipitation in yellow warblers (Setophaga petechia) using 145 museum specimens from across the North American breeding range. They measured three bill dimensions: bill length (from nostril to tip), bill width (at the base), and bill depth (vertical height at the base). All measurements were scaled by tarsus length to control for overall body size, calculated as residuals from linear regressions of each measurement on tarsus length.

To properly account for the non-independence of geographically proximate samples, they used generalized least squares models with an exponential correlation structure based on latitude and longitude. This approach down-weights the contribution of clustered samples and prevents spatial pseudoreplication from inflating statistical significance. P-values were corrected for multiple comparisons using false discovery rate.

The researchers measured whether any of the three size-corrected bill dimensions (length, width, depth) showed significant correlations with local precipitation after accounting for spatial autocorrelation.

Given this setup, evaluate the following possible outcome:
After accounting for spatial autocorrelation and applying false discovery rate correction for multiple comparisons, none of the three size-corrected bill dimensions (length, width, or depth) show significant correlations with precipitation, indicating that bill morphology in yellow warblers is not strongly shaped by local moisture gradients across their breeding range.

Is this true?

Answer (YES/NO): NO